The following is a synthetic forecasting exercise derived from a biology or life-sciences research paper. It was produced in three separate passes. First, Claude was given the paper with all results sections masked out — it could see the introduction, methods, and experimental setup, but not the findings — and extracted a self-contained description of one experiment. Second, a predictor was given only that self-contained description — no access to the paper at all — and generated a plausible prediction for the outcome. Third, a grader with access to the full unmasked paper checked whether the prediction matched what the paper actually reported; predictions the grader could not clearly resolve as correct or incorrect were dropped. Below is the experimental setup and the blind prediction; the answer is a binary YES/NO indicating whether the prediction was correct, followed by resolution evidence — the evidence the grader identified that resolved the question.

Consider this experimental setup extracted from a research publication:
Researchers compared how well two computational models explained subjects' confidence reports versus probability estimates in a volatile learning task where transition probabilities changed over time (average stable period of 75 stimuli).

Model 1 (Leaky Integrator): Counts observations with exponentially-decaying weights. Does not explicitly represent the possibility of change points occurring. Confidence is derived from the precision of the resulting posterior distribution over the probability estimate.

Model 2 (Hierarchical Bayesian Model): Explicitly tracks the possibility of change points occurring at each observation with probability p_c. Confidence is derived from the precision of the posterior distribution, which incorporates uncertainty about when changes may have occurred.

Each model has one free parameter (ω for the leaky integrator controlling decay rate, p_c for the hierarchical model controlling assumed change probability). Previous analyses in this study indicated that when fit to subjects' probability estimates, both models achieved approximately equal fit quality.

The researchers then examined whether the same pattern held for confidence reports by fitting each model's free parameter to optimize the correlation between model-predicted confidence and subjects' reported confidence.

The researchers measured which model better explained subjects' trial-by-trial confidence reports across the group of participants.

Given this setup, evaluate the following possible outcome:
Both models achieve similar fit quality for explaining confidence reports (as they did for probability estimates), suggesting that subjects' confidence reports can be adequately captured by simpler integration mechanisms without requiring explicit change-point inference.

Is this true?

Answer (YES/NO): NO